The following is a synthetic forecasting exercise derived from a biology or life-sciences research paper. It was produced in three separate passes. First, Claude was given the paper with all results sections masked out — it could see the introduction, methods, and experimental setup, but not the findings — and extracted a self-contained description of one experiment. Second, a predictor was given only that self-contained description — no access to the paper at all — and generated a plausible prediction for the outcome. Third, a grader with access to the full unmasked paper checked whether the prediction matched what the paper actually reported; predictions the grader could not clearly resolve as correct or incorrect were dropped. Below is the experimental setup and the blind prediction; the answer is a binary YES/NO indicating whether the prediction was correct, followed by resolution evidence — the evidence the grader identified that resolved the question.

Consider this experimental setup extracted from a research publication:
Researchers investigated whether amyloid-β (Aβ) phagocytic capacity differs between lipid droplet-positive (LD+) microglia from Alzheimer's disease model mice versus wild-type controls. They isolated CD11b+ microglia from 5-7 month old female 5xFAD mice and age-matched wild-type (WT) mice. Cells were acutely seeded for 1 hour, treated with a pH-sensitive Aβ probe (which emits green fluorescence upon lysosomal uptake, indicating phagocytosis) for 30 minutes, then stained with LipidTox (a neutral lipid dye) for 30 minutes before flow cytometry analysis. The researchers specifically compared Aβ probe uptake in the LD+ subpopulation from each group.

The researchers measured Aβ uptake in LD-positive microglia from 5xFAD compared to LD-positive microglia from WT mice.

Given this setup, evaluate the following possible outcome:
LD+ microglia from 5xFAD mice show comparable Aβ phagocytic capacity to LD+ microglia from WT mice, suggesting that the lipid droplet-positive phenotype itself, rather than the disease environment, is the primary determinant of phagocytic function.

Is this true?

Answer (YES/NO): NO